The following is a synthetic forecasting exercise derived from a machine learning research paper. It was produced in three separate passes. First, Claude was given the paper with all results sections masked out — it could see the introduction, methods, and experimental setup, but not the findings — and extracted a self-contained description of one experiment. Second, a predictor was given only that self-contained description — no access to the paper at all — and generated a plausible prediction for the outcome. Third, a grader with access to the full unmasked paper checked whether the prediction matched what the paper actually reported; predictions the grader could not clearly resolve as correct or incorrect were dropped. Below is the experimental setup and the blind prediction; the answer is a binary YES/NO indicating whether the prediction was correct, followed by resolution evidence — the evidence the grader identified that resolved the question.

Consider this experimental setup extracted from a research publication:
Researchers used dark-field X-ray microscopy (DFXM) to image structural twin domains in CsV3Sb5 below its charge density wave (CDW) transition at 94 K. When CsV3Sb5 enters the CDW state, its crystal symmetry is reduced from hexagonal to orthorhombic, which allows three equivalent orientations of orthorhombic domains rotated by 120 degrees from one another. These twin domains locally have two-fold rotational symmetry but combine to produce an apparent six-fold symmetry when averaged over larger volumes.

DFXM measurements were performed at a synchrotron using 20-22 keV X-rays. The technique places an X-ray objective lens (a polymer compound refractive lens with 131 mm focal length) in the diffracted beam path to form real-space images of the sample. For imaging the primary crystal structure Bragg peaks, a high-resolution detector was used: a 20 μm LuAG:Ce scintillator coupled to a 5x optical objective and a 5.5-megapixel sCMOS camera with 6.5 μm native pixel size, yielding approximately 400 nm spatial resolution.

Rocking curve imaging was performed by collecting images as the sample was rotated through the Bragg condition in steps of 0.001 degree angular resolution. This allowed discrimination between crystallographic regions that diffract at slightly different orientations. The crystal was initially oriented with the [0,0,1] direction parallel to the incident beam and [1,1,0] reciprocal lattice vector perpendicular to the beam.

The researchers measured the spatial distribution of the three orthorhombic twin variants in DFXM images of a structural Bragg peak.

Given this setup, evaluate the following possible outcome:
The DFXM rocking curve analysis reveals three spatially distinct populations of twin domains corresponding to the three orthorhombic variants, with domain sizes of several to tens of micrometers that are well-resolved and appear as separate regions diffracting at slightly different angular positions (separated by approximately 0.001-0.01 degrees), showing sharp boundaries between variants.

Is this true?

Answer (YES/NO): NO